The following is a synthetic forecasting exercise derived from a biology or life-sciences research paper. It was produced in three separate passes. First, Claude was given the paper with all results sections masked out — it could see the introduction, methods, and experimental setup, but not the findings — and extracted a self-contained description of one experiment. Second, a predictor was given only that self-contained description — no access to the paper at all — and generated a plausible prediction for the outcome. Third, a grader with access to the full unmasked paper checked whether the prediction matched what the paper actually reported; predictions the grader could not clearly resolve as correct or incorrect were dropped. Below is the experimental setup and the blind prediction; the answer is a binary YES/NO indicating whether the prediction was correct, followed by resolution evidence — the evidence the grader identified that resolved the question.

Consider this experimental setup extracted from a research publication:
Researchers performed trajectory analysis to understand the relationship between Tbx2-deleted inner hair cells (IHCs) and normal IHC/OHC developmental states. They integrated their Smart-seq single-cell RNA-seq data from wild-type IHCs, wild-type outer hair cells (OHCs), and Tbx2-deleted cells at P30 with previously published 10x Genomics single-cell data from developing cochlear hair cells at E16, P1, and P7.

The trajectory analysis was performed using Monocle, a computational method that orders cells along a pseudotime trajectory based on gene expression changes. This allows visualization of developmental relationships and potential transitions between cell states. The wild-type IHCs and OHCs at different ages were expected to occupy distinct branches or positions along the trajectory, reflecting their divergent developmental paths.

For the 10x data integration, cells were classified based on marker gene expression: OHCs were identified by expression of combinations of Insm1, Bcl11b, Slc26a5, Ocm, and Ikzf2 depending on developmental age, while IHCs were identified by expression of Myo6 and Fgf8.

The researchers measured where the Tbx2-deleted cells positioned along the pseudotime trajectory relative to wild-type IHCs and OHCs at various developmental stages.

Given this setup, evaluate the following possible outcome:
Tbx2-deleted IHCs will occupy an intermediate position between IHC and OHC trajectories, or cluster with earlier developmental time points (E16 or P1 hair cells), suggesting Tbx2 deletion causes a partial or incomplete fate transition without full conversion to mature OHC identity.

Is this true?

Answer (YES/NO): NO